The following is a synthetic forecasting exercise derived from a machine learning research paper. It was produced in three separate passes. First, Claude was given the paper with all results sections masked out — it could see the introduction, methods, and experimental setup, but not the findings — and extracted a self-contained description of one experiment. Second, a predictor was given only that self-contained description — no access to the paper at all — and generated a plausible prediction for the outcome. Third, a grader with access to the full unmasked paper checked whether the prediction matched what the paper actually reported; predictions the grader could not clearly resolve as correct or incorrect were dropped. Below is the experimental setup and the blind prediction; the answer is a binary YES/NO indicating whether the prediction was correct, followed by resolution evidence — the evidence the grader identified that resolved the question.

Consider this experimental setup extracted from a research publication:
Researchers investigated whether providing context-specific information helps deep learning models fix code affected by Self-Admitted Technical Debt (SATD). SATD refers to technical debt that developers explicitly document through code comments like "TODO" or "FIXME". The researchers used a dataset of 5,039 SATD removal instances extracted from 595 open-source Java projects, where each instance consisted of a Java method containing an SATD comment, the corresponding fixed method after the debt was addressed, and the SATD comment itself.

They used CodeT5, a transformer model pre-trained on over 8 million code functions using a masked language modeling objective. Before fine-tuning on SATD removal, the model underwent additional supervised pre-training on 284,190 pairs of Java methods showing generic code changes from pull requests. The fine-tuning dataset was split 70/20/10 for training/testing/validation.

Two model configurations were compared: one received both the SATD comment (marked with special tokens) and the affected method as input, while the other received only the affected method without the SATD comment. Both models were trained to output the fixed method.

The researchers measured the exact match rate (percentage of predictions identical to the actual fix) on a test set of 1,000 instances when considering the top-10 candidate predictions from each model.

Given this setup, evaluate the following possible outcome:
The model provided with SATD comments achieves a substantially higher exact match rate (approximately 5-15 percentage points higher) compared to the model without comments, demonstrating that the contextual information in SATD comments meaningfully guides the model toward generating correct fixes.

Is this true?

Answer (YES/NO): NO